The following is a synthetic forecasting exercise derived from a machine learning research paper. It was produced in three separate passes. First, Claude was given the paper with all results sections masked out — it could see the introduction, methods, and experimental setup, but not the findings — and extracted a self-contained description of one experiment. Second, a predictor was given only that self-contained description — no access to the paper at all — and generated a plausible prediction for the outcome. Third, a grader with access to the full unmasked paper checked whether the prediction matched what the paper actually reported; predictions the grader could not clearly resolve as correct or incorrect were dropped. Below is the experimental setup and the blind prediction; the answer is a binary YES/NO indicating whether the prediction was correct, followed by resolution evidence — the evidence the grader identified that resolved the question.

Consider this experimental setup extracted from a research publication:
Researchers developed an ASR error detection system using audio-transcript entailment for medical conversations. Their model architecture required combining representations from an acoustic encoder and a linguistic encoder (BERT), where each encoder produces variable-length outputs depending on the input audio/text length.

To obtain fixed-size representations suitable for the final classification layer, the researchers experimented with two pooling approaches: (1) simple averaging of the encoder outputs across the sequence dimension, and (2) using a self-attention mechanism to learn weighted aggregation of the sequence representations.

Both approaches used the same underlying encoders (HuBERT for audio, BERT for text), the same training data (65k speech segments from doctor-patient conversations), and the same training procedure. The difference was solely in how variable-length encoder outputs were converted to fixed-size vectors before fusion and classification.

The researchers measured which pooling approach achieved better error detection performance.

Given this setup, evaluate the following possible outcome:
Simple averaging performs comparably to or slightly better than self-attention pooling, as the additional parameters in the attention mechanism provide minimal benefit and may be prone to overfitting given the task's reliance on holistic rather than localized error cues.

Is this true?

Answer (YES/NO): YES